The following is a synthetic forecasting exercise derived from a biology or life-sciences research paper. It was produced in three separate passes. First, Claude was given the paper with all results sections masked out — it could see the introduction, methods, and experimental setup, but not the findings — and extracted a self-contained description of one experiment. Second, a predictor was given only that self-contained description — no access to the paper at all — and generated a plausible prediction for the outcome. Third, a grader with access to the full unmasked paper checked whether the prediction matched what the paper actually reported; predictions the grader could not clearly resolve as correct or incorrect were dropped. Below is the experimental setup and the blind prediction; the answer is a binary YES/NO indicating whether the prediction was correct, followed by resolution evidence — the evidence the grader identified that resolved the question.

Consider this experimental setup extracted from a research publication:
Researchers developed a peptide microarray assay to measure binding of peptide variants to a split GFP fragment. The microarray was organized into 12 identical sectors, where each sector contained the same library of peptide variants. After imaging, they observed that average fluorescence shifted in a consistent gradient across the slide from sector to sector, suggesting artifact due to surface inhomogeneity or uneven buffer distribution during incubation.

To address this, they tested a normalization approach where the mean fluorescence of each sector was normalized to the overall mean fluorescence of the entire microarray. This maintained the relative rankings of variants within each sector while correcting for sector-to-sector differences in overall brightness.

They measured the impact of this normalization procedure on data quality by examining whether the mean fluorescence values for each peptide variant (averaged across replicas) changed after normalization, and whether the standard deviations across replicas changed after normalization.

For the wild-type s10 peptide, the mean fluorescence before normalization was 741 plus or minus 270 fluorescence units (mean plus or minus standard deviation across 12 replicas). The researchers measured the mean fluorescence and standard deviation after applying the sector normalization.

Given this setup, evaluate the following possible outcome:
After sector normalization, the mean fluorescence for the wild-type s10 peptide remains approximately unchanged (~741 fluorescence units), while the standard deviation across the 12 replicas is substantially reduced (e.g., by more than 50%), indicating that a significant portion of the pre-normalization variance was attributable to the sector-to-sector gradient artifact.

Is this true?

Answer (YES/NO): YES